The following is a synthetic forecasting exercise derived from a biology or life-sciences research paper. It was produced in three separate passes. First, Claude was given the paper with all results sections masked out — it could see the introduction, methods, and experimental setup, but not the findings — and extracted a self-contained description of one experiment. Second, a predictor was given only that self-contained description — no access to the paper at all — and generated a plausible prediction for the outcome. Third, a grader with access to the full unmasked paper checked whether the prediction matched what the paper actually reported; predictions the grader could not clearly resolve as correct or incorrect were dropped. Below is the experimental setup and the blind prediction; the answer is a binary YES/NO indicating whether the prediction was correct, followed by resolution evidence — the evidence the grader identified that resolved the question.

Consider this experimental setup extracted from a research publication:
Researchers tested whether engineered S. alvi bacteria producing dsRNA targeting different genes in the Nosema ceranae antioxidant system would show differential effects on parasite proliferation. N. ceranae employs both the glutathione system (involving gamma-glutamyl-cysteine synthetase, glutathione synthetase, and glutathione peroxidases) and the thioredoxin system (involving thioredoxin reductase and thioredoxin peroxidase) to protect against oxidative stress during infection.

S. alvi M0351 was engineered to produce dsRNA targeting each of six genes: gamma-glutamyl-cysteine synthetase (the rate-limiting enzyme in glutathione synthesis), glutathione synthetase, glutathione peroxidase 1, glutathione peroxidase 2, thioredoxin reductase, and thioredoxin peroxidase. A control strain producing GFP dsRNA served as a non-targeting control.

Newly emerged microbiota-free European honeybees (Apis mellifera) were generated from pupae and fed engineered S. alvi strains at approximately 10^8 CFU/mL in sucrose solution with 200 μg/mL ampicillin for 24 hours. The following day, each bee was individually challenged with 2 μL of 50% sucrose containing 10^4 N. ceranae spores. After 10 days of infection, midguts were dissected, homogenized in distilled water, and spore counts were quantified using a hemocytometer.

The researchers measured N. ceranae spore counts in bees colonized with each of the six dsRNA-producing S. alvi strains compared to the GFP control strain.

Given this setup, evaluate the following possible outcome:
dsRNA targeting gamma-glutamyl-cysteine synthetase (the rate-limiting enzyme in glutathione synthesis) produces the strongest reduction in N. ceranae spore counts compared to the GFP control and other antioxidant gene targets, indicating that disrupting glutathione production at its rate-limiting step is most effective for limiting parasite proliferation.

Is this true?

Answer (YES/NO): NO